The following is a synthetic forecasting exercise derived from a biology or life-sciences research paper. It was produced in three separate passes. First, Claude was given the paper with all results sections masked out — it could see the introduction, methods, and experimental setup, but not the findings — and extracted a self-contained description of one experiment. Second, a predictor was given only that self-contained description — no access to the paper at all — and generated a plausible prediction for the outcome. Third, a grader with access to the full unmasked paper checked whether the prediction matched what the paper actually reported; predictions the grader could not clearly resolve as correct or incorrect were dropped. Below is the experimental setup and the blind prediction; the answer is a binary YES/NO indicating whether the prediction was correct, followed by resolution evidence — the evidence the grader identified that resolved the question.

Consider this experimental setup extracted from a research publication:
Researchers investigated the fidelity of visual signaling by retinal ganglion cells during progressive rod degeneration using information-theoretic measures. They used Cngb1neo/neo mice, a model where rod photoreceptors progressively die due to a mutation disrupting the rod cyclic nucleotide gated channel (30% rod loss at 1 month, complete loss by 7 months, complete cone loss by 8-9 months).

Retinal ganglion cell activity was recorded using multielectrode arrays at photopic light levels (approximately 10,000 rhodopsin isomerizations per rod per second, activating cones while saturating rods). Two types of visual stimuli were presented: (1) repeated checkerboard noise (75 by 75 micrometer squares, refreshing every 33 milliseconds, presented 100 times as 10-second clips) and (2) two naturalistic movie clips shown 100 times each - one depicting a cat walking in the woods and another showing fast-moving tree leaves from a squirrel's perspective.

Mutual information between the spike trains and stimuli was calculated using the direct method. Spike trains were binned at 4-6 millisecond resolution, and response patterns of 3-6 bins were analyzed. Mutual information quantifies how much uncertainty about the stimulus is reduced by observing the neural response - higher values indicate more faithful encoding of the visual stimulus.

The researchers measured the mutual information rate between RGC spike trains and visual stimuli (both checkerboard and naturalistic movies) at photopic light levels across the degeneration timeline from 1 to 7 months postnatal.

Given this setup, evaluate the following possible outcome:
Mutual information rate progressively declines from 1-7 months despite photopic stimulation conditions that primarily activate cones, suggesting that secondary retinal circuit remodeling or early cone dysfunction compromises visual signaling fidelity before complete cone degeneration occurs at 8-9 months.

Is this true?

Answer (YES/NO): NO